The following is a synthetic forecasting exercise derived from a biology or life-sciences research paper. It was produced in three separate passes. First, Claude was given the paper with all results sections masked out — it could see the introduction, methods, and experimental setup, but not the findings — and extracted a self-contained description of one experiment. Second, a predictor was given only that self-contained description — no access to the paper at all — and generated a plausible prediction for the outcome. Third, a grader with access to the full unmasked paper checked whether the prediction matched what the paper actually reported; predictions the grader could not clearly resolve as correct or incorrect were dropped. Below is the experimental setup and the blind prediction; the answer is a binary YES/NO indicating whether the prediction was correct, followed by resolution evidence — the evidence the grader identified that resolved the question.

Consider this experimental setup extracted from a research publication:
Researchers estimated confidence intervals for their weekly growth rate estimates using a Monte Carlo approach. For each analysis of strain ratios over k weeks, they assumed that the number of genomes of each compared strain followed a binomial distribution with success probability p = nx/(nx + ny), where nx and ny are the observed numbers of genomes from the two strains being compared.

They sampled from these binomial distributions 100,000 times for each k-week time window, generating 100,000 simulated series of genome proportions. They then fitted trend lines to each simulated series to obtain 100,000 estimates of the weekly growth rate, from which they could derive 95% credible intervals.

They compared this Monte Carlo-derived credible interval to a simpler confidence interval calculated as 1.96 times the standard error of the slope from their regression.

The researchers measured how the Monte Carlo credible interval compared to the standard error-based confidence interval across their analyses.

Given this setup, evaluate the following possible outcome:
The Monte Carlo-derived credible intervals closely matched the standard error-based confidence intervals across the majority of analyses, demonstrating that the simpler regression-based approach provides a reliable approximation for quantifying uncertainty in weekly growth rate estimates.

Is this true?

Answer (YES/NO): NO